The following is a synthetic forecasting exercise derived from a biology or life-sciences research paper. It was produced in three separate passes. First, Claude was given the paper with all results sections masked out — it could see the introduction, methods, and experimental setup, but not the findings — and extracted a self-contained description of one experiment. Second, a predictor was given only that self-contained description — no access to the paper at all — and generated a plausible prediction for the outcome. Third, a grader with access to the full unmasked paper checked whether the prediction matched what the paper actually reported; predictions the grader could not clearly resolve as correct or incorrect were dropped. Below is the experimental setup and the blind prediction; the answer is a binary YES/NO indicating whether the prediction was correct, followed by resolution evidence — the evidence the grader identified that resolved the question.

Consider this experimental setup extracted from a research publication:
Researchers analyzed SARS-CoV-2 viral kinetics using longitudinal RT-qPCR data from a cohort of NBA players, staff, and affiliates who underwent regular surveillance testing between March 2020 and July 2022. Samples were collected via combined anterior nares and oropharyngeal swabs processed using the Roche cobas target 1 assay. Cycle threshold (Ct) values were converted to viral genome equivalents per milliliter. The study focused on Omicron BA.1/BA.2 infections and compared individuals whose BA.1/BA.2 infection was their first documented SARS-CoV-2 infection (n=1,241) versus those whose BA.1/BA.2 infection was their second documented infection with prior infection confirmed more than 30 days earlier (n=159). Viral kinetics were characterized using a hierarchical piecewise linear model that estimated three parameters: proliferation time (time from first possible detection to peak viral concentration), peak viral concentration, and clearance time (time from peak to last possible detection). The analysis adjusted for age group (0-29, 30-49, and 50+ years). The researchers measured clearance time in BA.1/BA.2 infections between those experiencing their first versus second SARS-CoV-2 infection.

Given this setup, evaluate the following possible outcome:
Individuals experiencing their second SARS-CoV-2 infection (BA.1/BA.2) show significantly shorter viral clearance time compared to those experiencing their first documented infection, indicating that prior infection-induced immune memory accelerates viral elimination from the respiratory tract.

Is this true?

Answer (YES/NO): YES